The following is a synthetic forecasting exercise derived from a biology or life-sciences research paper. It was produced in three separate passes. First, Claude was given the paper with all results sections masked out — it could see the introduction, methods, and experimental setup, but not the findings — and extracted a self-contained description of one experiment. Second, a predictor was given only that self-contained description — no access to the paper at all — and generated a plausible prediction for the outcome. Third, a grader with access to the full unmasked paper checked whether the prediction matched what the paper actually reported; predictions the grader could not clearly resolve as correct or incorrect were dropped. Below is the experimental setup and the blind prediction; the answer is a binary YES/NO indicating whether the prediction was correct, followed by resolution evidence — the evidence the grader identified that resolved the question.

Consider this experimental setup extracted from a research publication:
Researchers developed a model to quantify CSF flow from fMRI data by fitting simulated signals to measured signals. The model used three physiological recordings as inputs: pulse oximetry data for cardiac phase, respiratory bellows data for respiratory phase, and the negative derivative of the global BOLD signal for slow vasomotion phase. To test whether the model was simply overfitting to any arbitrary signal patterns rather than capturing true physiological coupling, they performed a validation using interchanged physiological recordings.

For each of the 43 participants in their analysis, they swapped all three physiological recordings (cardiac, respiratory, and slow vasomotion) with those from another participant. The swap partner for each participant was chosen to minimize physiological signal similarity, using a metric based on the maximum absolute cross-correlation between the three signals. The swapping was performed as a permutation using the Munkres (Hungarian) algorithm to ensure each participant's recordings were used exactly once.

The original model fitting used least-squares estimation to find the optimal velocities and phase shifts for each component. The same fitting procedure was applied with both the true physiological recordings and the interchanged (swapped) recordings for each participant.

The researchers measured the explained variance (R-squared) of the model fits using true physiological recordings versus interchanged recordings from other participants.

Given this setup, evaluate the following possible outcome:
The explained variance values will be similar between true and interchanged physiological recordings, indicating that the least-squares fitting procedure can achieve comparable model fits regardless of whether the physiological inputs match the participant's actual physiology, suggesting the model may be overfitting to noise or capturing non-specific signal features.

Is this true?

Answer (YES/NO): NO